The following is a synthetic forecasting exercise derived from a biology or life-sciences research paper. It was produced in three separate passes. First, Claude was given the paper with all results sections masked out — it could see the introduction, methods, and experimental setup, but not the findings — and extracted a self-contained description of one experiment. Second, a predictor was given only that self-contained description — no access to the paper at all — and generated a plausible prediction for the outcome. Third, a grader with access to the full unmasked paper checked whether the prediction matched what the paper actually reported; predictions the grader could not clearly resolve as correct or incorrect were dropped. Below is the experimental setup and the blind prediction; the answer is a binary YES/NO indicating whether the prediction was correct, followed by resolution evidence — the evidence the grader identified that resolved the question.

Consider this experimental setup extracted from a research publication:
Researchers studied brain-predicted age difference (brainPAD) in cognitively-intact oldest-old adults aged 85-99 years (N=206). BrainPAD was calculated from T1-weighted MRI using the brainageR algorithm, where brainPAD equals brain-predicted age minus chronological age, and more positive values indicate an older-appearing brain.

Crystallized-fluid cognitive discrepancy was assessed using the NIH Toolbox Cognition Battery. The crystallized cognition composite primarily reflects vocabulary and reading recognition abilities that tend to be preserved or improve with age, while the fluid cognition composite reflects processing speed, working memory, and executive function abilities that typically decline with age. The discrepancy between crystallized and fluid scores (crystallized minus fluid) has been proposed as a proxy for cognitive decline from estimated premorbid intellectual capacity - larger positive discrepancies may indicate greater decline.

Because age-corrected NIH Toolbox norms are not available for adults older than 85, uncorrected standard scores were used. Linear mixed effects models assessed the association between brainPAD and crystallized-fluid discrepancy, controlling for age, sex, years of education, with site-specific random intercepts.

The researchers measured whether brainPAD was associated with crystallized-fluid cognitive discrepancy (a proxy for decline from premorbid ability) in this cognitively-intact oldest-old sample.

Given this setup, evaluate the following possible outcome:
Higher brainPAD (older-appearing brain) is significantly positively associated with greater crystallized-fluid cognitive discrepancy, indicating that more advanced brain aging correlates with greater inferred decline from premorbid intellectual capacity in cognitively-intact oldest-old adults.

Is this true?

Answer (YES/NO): NO